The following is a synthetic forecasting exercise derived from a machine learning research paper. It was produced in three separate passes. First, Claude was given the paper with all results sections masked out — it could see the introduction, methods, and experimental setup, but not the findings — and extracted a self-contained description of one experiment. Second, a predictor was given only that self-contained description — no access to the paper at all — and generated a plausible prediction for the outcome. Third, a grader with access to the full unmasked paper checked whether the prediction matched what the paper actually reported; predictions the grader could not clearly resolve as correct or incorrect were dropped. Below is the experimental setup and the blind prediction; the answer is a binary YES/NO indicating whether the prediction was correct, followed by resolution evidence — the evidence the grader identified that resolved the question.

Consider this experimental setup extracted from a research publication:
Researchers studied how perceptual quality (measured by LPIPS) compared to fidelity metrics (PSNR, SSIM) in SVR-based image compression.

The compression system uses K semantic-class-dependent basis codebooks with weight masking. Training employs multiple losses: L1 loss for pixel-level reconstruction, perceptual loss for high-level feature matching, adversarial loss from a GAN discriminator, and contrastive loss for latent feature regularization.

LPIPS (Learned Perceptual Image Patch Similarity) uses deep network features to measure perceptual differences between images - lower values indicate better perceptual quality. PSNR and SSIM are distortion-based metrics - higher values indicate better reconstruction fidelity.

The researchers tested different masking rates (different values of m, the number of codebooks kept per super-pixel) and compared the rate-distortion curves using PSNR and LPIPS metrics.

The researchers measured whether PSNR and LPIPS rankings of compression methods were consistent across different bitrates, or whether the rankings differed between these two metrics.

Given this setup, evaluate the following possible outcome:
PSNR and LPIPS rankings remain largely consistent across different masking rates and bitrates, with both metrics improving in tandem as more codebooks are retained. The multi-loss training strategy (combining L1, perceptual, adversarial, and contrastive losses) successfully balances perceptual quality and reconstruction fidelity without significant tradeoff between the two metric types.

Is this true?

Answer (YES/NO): NO